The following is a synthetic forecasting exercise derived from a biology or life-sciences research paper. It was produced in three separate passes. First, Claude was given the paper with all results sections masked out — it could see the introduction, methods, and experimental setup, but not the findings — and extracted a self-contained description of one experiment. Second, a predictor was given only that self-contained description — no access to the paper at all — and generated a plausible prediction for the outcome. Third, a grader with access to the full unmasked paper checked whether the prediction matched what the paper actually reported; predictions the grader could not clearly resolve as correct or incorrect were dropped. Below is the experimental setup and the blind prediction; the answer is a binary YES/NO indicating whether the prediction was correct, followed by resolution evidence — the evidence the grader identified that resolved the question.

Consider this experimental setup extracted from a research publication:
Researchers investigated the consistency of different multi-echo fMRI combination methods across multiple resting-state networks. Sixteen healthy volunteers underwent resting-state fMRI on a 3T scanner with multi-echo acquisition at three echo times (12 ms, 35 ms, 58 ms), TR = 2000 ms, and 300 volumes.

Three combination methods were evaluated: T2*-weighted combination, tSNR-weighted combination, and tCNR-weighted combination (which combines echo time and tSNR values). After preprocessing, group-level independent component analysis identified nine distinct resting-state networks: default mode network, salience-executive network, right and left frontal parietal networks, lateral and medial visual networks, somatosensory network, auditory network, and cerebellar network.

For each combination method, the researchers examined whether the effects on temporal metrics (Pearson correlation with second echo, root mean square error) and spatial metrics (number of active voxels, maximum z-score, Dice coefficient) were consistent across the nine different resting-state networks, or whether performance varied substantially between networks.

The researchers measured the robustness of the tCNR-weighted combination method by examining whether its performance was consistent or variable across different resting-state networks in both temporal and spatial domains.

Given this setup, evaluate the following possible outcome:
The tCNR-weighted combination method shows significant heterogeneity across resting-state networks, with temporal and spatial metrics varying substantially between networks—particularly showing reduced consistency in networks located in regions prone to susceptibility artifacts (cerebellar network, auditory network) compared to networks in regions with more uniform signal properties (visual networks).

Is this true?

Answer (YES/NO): NO